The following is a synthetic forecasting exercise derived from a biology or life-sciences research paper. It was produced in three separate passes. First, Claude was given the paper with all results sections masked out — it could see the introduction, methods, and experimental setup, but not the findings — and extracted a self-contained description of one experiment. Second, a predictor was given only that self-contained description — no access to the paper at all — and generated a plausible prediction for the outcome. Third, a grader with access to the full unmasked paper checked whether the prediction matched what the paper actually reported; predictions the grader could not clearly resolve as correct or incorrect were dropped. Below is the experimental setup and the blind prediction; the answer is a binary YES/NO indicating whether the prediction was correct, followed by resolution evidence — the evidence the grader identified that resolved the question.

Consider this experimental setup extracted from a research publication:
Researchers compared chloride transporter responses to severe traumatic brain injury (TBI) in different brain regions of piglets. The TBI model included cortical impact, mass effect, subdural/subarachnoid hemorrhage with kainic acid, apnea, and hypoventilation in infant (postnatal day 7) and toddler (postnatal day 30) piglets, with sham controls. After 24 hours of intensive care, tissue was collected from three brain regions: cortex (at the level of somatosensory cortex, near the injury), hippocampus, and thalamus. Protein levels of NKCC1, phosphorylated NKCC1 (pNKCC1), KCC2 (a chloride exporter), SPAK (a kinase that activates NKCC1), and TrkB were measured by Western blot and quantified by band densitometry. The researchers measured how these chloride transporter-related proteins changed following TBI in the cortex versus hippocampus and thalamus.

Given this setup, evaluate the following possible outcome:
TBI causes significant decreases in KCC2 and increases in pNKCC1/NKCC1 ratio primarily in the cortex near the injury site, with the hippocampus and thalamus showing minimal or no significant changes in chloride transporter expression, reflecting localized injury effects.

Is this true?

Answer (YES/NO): NO